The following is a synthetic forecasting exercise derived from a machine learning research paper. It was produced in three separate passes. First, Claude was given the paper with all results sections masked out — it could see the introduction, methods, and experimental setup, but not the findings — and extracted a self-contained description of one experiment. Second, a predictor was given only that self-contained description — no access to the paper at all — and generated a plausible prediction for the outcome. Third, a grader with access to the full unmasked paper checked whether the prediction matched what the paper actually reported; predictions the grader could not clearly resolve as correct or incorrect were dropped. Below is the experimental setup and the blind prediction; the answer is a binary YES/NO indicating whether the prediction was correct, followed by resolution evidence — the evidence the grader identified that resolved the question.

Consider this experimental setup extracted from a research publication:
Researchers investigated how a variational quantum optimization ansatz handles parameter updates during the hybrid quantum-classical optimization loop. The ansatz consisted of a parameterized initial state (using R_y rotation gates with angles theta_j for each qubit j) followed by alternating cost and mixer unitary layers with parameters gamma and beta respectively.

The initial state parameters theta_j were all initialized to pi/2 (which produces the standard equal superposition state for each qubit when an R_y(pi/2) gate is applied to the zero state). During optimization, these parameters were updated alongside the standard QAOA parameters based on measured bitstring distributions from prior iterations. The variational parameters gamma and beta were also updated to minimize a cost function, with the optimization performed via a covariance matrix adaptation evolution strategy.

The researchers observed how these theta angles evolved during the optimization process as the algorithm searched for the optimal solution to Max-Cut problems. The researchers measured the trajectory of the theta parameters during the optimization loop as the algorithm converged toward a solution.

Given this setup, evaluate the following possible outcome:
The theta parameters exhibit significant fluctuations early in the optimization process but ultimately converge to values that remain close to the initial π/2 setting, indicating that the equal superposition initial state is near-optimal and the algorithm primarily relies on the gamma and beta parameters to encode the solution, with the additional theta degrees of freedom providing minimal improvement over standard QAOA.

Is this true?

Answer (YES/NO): NO